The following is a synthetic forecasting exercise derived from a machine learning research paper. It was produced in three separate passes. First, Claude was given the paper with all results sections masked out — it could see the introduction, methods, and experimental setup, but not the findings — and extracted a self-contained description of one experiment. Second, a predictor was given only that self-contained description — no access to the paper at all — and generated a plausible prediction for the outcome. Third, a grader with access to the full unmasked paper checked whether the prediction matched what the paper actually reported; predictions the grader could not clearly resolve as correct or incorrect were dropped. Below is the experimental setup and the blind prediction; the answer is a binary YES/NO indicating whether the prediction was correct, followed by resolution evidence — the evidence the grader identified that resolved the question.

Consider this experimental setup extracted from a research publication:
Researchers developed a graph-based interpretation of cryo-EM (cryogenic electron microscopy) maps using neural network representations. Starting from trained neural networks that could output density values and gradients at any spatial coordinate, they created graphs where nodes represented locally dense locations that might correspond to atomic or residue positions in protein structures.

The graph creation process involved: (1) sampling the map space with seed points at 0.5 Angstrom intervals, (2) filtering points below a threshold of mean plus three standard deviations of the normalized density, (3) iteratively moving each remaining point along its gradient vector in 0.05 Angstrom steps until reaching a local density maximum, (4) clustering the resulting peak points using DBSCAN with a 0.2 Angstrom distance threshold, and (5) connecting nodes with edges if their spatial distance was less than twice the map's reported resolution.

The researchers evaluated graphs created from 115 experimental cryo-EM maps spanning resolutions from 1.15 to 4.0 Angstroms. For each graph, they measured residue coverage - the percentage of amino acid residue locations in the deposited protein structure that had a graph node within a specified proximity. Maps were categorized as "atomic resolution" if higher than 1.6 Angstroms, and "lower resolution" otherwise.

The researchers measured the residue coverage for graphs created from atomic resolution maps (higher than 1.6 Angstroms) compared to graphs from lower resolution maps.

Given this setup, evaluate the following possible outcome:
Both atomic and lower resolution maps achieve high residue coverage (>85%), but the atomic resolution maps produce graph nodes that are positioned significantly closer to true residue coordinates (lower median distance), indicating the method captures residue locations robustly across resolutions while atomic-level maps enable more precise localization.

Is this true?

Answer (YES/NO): NO